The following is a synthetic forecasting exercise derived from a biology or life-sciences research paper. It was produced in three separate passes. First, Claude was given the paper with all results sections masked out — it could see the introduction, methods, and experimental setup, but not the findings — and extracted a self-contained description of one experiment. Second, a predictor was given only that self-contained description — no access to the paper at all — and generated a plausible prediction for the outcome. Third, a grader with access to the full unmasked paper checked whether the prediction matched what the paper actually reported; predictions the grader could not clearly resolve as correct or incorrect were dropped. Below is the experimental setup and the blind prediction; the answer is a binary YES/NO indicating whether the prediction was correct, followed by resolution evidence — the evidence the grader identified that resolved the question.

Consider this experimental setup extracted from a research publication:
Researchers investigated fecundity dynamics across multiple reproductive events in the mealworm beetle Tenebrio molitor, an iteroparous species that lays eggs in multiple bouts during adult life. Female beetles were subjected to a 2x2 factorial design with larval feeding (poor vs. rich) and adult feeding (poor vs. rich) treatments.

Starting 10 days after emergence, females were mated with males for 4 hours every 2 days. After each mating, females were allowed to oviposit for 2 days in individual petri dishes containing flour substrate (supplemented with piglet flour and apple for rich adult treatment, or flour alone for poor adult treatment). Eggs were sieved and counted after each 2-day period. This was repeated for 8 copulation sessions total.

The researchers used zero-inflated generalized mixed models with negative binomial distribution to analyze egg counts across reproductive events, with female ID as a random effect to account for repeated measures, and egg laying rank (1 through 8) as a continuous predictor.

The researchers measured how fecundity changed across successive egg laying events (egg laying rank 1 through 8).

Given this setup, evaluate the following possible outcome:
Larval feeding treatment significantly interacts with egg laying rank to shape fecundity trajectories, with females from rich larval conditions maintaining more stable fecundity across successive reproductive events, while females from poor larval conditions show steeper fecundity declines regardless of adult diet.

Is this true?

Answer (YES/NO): NO